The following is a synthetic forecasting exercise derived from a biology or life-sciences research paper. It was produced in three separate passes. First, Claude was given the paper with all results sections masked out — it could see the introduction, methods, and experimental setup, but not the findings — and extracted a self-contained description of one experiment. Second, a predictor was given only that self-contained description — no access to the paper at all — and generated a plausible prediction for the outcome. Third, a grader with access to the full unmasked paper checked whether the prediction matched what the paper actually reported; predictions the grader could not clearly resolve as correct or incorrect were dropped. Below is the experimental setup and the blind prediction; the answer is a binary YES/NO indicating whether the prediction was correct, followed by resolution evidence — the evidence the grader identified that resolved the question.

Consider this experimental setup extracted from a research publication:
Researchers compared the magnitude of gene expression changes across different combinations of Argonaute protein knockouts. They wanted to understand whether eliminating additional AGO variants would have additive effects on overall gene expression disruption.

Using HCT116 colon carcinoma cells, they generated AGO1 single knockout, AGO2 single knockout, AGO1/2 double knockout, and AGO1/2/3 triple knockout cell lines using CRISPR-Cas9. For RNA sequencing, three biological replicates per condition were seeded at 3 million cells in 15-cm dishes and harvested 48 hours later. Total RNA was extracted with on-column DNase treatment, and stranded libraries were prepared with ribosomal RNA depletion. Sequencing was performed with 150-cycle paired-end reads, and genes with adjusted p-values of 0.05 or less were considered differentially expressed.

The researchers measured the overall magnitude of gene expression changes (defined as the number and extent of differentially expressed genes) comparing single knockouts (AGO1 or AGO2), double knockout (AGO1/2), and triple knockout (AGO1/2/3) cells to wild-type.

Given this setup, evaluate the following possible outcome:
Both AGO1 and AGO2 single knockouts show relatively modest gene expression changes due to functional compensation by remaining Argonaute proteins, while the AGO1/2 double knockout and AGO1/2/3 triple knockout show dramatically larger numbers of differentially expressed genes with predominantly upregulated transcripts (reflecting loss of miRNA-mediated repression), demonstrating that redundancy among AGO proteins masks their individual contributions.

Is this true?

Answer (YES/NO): NO